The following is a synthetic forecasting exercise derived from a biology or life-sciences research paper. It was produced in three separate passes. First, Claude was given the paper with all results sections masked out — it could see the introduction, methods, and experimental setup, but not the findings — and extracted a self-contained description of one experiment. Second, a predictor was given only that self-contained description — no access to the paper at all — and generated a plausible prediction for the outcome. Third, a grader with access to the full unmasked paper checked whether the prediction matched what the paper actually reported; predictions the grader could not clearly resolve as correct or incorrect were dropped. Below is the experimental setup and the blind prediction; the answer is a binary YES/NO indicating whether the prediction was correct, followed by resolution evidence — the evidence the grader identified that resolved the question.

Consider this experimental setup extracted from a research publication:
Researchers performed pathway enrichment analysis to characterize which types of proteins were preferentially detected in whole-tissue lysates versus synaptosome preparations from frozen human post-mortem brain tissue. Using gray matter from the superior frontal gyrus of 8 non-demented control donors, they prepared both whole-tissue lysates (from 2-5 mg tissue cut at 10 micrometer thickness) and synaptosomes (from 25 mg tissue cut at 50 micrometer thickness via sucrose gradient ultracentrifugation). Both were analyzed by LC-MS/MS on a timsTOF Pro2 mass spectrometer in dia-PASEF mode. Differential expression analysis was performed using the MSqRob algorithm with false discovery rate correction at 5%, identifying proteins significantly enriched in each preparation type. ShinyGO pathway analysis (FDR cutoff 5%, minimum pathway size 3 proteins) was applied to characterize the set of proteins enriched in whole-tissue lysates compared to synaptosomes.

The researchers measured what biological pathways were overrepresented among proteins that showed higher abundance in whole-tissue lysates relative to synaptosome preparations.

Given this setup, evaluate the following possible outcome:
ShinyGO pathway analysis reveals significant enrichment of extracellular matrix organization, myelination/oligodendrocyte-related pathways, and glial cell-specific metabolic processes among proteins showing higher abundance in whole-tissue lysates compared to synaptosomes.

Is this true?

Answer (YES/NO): NO